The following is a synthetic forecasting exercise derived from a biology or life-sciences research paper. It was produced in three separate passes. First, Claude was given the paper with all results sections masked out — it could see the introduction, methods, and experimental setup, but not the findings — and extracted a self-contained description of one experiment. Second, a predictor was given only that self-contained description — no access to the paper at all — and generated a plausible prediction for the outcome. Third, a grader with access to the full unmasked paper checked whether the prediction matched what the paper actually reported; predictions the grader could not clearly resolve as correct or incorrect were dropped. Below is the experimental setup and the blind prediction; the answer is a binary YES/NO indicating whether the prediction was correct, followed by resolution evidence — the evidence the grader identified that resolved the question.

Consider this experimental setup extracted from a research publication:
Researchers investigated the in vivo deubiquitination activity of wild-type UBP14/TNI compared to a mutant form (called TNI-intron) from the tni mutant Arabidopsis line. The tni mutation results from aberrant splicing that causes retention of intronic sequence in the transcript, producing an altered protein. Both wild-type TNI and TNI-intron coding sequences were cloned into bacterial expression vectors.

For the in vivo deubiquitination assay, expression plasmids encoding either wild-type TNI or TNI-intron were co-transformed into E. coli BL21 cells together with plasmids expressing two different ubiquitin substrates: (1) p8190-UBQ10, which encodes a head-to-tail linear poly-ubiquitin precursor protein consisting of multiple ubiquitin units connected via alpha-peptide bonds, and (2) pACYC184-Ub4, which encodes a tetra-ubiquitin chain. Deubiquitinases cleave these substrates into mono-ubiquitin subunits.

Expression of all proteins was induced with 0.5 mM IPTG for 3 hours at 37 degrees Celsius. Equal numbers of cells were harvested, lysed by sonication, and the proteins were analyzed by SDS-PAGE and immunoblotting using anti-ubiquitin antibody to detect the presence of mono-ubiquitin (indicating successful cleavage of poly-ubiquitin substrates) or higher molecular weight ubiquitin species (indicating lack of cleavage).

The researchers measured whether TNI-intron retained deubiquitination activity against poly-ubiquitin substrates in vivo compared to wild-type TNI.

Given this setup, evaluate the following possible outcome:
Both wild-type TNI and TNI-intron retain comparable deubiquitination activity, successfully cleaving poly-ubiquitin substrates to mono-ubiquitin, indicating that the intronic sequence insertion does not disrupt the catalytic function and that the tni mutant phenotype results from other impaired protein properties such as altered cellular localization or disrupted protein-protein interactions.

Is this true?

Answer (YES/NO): NO